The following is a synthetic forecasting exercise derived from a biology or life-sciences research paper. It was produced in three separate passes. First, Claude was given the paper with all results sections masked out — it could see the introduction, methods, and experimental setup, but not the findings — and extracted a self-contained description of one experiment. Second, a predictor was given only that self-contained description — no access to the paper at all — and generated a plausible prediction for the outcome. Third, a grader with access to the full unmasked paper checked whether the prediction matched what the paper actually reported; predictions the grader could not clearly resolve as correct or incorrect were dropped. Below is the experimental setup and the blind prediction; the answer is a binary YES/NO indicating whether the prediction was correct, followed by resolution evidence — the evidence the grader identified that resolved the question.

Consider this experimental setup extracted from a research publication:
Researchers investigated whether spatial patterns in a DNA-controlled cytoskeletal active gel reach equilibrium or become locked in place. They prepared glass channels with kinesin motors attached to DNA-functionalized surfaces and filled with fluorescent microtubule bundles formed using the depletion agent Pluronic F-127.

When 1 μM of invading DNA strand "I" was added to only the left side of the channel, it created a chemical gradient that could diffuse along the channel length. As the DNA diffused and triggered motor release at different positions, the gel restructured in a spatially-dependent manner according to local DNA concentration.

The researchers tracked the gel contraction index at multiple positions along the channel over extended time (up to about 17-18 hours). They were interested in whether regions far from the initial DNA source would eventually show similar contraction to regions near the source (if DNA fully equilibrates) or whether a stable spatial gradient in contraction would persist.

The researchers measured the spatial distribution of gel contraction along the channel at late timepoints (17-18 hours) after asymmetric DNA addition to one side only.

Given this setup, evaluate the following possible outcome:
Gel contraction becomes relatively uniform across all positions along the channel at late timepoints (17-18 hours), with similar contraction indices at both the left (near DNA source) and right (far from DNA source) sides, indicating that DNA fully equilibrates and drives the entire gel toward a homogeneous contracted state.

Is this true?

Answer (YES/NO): NO